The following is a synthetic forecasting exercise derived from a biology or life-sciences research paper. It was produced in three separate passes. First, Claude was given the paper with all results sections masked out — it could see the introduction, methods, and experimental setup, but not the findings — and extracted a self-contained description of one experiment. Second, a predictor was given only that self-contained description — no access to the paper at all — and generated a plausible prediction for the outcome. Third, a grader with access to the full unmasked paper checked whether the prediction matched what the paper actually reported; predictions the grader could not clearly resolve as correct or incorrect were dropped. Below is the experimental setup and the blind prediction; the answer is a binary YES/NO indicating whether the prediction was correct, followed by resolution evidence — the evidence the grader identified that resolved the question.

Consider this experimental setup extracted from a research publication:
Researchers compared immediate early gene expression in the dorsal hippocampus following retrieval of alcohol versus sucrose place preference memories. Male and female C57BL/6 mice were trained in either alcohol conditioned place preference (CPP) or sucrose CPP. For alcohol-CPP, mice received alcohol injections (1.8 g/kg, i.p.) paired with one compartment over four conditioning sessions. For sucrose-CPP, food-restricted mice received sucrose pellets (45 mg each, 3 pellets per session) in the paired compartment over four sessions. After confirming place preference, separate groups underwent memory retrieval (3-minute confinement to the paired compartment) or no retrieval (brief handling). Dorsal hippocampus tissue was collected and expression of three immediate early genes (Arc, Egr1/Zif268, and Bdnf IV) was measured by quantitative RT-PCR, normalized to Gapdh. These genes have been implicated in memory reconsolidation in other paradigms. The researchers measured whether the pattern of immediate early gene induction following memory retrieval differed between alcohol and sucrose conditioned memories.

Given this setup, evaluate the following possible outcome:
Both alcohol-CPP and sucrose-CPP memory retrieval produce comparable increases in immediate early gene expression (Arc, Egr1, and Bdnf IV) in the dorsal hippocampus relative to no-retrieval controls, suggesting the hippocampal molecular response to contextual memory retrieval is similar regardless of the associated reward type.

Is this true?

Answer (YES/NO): NO